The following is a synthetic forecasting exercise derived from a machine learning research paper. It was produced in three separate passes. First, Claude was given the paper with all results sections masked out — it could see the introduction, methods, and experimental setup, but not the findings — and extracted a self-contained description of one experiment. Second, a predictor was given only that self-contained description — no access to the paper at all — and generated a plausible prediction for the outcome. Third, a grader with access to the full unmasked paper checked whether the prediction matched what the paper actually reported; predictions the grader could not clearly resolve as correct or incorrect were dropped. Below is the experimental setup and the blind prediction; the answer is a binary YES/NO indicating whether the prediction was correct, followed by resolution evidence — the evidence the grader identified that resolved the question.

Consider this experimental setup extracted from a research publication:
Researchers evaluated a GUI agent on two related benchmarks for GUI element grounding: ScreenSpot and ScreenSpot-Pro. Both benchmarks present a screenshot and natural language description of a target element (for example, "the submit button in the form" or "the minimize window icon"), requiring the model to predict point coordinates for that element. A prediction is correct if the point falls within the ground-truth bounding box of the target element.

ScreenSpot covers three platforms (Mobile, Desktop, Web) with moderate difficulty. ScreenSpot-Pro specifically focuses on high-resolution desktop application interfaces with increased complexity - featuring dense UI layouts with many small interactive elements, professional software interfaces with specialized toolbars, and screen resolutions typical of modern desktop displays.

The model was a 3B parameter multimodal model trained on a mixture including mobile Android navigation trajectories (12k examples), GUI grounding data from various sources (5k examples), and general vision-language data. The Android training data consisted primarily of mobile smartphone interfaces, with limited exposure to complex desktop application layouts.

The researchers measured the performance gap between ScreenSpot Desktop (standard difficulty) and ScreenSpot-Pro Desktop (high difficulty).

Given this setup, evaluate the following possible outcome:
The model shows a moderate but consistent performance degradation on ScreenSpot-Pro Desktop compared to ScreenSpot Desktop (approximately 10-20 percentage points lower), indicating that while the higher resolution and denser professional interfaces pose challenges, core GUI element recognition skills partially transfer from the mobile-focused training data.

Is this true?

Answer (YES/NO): NO